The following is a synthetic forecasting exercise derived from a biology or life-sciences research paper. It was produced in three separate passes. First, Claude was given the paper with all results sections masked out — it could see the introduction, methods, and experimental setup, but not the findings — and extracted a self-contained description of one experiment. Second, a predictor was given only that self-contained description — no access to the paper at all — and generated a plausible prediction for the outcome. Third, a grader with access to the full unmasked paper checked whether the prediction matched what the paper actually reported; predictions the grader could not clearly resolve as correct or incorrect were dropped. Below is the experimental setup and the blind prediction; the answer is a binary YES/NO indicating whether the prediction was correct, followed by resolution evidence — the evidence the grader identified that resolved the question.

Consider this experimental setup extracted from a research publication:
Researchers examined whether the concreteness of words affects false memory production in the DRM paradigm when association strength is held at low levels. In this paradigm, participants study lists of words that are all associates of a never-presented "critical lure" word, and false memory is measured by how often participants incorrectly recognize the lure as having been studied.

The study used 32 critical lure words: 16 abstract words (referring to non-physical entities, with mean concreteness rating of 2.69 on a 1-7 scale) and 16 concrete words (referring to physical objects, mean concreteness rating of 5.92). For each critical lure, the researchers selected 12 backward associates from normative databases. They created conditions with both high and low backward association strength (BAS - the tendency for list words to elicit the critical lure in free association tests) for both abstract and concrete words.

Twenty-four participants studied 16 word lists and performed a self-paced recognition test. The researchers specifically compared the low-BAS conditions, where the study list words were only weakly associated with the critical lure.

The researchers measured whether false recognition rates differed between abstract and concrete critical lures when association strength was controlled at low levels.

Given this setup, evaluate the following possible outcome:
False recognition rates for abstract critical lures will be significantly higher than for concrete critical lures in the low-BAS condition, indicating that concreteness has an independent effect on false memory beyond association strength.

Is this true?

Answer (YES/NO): NO